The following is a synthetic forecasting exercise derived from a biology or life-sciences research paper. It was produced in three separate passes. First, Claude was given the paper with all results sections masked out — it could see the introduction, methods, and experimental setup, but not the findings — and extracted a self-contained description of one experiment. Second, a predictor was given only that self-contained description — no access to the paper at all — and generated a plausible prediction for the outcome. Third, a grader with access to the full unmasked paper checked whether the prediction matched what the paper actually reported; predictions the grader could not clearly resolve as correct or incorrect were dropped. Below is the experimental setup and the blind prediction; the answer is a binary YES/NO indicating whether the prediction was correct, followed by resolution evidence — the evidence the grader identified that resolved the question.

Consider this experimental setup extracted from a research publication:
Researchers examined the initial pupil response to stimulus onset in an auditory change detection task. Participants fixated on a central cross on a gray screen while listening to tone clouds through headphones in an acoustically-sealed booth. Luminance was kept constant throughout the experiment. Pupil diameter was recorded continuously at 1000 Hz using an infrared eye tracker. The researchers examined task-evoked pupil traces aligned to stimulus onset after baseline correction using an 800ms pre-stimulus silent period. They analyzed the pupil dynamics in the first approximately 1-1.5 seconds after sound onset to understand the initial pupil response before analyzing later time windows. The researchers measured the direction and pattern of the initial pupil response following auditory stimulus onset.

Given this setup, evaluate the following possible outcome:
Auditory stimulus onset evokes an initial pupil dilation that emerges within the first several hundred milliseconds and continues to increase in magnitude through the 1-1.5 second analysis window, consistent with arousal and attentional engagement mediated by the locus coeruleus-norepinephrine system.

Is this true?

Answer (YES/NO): NO